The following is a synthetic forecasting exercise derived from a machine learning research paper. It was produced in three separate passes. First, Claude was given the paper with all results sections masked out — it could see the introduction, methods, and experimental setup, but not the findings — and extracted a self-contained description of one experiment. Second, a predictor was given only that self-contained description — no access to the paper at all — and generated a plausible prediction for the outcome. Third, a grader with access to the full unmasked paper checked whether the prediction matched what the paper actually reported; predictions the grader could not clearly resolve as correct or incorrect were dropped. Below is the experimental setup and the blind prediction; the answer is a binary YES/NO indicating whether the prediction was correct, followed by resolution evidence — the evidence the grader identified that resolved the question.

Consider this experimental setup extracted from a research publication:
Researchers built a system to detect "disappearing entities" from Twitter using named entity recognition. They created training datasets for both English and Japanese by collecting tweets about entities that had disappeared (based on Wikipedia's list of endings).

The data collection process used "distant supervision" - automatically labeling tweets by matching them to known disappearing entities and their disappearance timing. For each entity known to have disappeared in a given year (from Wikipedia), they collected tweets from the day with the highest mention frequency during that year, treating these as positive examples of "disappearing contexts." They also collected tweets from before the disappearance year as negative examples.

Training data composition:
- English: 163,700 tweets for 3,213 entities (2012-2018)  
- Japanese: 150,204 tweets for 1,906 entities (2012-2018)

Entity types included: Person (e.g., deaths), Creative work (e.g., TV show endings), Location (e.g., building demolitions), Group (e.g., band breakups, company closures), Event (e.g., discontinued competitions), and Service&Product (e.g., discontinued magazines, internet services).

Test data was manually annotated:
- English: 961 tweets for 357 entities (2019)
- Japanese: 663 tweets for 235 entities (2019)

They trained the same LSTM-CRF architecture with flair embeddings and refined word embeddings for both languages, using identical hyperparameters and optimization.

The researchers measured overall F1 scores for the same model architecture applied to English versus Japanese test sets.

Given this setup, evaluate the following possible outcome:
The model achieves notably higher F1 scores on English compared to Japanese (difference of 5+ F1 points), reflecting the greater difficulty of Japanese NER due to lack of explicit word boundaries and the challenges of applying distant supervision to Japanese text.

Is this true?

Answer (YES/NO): NO